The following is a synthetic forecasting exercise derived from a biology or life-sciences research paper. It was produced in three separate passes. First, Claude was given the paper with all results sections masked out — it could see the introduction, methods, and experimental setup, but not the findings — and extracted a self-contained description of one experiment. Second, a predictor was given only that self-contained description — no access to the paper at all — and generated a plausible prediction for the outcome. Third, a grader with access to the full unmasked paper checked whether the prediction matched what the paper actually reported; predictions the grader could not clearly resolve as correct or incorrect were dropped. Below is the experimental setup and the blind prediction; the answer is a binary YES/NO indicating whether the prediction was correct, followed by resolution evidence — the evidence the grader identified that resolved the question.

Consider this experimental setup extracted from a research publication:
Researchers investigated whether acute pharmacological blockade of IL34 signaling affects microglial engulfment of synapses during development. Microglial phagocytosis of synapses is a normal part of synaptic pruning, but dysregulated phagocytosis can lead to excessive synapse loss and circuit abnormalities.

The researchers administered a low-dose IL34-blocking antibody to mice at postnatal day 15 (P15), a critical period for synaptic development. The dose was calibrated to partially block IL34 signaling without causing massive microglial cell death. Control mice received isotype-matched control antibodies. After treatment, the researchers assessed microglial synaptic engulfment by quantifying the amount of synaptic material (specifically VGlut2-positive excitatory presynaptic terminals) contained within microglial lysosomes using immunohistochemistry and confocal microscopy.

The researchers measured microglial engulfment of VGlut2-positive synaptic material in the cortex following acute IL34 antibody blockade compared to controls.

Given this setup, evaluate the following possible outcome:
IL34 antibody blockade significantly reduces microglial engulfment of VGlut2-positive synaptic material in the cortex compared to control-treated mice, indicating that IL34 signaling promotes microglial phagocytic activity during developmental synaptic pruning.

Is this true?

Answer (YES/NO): NO